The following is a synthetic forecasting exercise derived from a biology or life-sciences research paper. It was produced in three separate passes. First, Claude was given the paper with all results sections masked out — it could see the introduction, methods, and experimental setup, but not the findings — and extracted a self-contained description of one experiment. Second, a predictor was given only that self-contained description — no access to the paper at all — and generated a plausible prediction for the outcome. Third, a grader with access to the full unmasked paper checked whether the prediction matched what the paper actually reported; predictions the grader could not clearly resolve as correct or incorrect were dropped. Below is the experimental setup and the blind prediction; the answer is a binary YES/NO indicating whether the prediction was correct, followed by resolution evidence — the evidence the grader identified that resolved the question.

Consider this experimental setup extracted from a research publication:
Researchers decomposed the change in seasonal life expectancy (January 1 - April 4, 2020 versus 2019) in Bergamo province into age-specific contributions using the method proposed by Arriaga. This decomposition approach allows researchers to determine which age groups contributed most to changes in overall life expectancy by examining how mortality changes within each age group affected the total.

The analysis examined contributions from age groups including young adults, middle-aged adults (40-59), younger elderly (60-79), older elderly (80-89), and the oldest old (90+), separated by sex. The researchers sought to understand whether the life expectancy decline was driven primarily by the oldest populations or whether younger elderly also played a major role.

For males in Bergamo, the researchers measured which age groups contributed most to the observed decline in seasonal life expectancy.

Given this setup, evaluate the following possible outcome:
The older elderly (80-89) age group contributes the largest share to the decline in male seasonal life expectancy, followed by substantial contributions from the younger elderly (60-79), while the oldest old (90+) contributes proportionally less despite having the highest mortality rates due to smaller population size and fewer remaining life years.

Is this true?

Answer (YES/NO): NO